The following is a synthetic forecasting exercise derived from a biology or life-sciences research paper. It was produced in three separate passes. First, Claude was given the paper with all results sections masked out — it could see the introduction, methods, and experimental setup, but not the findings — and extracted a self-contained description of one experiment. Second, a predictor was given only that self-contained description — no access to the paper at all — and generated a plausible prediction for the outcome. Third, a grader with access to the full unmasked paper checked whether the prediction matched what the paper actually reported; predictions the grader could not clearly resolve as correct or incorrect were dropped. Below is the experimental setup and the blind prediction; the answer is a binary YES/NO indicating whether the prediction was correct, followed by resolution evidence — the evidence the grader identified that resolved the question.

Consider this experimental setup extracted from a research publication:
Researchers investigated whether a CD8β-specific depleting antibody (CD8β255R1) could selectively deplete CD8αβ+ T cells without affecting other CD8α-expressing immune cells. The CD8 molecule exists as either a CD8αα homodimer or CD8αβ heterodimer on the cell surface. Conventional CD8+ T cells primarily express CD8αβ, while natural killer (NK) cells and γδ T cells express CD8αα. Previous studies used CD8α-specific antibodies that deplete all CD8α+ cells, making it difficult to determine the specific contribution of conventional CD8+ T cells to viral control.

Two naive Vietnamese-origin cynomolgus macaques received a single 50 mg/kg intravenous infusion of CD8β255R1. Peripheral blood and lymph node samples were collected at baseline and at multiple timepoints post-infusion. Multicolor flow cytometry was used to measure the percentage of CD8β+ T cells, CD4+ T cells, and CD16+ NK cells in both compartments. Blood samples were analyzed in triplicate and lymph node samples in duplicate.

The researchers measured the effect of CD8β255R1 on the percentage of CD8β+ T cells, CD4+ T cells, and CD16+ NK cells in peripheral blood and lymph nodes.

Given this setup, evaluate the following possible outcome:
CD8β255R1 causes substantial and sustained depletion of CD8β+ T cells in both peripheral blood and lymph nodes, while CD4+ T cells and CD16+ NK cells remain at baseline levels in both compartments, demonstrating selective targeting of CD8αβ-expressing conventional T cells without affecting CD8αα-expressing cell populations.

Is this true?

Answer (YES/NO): NO